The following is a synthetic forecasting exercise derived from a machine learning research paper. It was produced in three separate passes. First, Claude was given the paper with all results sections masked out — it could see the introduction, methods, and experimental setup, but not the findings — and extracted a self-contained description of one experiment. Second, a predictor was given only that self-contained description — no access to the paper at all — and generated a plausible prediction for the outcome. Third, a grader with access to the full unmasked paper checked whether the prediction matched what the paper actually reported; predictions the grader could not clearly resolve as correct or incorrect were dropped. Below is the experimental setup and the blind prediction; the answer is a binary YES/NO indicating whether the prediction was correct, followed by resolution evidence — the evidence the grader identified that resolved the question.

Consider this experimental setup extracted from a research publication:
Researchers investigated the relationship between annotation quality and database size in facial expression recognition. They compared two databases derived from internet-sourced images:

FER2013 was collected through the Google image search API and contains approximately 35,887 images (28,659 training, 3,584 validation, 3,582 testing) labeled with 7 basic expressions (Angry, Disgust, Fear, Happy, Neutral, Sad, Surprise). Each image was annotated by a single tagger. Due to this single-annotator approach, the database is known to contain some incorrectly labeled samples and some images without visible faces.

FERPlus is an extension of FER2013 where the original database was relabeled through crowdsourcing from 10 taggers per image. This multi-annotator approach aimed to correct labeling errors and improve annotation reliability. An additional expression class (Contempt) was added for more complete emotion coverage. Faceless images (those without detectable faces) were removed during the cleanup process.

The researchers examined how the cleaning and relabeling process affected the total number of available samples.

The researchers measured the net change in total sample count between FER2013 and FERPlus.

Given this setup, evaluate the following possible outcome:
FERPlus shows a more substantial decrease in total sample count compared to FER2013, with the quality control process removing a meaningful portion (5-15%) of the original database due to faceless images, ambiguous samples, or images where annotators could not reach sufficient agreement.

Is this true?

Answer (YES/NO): NO